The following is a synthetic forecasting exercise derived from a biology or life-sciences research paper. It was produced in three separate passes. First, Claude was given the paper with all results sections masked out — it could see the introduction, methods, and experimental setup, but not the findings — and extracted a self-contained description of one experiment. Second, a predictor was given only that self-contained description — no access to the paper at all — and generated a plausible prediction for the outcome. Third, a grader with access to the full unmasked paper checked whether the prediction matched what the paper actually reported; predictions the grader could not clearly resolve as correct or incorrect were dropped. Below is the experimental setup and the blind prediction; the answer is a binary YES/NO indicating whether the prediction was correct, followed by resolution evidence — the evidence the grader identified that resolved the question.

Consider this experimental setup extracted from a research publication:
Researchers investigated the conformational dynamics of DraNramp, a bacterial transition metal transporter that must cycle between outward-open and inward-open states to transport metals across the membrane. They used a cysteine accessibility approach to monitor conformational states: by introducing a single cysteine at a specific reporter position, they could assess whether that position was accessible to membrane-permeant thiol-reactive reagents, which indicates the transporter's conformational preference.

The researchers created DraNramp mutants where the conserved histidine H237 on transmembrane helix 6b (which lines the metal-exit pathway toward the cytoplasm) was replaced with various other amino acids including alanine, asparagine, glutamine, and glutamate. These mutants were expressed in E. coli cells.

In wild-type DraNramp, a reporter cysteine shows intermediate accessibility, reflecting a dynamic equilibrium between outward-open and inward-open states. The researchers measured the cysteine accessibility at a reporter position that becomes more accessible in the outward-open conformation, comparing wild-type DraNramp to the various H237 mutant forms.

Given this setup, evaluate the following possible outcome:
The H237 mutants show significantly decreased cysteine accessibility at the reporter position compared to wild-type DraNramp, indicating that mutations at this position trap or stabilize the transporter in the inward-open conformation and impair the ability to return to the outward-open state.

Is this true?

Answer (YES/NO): YES